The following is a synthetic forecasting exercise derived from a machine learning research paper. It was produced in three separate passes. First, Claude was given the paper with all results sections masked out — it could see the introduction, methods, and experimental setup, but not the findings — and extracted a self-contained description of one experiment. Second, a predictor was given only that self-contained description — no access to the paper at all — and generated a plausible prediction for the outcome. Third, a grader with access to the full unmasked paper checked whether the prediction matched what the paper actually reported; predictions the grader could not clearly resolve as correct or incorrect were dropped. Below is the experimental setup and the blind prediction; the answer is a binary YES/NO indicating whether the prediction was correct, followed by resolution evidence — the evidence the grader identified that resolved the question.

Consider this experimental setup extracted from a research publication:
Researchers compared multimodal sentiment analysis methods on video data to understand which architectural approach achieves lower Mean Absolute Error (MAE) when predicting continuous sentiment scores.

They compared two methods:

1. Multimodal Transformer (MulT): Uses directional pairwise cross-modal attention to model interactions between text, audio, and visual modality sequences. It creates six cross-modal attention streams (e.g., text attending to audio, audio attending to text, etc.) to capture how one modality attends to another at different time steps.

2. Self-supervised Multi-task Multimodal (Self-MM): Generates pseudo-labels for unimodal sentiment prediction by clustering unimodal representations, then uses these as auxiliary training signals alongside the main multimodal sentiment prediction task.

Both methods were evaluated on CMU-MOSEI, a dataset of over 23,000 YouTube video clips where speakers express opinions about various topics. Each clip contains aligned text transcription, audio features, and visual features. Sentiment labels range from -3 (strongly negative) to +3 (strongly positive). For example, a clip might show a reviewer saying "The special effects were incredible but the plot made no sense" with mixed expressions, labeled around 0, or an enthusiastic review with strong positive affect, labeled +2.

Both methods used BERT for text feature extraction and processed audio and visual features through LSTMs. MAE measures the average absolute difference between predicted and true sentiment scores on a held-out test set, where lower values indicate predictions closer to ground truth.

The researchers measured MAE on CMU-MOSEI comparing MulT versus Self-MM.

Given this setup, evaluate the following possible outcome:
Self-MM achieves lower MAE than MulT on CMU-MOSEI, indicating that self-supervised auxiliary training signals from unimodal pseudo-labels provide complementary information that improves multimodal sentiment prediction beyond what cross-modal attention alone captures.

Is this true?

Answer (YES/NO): YES